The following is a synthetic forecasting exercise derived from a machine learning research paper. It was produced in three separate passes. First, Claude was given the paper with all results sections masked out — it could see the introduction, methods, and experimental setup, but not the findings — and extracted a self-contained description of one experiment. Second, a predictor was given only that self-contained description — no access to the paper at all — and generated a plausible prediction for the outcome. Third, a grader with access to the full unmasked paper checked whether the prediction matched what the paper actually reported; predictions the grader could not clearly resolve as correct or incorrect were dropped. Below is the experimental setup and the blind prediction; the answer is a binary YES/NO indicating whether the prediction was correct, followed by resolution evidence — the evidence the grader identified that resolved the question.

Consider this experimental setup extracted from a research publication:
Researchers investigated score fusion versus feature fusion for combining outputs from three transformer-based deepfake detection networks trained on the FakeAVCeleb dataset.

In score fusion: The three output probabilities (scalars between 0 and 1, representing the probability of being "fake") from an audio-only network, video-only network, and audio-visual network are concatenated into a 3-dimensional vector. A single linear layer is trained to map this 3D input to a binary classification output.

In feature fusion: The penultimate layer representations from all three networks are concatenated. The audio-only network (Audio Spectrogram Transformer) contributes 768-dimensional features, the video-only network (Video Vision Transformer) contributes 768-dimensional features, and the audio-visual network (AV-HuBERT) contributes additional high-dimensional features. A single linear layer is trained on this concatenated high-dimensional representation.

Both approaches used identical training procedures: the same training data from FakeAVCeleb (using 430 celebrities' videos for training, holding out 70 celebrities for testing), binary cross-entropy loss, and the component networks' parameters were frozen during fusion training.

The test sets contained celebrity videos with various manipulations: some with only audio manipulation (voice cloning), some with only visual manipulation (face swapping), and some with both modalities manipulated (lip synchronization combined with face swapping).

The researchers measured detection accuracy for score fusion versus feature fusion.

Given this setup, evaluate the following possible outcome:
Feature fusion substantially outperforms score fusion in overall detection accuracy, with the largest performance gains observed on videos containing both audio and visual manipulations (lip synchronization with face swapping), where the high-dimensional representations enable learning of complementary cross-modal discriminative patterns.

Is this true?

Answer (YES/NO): NO